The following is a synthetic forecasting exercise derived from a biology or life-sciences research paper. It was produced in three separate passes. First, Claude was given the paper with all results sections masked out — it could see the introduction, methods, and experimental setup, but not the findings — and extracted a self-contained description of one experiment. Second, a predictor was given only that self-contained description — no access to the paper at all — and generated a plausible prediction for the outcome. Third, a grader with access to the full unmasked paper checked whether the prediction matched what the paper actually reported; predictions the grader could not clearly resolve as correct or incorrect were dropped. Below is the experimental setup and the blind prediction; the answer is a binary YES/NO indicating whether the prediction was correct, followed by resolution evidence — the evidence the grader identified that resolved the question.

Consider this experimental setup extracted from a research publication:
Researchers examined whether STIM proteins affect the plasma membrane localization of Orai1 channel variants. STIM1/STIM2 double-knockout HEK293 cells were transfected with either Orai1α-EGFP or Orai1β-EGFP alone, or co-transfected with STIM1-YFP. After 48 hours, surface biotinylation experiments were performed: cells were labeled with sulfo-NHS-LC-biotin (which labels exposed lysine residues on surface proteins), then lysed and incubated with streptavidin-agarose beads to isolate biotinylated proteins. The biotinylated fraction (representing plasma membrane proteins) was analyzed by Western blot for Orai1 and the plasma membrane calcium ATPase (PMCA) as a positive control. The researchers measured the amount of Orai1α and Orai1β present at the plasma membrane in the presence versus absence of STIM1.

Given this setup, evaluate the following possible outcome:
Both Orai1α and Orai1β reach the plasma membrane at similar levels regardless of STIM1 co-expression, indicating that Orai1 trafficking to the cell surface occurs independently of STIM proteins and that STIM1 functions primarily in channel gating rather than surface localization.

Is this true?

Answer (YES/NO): NO